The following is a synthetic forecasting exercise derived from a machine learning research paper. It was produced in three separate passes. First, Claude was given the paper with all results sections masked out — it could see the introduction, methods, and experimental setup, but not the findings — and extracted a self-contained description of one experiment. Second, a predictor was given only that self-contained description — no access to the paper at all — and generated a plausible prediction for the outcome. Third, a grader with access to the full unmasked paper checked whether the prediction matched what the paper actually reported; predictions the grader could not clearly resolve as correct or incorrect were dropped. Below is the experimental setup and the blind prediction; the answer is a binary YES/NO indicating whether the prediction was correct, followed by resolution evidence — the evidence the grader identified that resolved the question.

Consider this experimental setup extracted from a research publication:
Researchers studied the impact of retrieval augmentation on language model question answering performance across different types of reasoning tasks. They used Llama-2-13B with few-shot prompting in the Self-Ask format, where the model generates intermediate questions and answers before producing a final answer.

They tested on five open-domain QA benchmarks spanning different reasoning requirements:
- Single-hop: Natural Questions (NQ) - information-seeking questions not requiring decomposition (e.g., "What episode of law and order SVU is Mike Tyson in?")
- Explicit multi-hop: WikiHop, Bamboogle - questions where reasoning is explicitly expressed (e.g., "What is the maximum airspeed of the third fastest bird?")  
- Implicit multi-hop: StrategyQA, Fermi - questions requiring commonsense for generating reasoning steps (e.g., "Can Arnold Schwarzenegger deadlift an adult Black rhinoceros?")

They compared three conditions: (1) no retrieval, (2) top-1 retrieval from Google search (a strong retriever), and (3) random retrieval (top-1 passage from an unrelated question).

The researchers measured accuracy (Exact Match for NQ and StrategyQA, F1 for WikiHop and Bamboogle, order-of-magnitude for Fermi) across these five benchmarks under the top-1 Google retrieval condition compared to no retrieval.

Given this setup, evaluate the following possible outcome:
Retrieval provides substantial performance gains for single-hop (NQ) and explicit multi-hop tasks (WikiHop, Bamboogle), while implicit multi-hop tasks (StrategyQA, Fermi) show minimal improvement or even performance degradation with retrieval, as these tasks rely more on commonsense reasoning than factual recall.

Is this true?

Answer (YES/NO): YES